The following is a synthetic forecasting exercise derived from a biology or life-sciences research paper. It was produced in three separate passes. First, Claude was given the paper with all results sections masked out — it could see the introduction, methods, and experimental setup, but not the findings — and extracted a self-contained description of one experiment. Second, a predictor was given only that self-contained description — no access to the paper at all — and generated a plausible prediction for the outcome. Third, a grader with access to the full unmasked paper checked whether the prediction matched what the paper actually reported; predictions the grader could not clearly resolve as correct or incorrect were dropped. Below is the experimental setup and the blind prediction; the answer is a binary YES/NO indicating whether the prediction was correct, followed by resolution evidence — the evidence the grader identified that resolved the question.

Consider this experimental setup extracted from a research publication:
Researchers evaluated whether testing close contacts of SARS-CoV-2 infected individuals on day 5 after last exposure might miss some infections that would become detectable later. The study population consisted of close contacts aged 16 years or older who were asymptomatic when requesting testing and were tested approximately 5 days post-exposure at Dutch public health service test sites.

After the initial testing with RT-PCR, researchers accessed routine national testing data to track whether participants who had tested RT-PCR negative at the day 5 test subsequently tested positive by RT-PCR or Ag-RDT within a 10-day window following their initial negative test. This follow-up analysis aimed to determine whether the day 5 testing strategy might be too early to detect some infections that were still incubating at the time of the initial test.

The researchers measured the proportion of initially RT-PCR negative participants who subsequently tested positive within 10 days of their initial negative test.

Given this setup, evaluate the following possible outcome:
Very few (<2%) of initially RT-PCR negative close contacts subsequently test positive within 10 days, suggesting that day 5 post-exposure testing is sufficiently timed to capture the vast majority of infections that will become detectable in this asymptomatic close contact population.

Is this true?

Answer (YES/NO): NO